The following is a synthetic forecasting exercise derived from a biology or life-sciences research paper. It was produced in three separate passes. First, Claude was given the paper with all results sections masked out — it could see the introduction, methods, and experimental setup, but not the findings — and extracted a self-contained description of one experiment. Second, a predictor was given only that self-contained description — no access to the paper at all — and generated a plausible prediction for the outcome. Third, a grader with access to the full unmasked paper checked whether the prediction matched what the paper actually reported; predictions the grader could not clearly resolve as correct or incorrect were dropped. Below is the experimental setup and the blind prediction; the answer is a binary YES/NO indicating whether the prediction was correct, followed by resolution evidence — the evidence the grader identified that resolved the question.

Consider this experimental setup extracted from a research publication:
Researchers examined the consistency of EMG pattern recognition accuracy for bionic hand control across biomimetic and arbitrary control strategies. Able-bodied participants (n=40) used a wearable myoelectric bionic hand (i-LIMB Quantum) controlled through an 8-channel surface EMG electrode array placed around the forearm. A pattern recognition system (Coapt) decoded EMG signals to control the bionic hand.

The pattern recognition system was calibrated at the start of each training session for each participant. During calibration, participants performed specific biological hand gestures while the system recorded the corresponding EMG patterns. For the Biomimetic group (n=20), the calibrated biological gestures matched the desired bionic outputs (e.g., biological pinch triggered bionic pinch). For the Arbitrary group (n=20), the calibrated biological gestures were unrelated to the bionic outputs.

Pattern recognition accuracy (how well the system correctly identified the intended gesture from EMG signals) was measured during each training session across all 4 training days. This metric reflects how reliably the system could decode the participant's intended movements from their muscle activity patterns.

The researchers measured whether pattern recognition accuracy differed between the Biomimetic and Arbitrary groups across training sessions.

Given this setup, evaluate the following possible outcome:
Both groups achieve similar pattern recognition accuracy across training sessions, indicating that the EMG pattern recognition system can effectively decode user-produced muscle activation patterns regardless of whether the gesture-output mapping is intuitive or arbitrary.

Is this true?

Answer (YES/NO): YES